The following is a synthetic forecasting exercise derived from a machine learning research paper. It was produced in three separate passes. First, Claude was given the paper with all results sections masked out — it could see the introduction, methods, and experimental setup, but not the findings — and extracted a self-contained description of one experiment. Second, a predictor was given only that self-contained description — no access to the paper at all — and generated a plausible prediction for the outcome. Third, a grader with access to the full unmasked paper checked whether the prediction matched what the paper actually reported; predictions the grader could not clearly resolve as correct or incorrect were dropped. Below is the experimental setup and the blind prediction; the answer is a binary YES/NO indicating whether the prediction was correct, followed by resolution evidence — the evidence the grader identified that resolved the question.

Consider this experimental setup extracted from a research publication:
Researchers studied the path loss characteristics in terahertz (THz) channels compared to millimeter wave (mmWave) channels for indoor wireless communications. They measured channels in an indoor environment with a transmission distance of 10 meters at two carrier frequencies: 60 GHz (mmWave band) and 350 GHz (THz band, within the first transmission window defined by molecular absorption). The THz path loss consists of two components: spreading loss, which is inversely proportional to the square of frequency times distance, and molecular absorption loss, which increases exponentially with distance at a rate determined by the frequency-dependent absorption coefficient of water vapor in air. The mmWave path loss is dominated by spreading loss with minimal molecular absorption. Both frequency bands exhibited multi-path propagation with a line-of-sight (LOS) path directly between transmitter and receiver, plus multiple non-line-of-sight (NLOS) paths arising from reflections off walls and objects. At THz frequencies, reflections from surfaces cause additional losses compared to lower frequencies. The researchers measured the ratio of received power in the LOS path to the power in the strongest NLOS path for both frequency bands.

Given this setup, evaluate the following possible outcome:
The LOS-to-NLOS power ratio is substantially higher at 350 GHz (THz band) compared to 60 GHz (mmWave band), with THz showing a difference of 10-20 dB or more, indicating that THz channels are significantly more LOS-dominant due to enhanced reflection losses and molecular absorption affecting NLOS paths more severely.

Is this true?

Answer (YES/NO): YES